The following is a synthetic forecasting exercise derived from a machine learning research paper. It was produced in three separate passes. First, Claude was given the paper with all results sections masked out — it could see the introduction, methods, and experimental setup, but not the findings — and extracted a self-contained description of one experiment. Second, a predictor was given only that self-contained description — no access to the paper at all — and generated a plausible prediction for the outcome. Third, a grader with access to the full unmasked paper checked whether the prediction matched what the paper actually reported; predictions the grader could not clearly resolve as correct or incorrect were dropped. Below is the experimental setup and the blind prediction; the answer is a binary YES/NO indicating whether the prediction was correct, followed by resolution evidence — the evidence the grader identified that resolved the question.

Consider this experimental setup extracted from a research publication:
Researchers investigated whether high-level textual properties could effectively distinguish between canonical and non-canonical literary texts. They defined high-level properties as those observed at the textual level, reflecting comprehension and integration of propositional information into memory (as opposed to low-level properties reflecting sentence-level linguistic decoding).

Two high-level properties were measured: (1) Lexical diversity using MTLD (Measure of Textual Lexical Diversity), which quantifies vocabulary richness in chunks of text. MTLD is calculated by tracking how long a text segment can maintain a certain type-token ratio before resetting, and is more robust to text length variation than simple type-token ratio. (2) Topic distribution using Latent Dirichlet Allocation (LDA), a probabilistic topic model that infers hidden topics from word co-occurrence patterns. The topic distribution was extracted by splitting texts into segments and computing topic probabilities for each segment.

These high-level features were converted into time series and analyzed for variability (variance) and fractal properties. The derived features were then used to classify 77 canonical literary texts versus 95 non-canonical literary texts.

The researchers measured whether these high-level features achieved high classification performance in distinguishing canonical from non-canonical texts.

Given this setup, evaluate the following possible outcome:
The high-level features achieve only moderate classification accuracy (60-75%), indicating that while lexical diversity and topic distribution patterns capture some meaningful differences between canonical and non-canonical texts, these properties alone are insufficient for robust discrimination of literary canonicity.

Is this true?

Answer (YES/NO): NO